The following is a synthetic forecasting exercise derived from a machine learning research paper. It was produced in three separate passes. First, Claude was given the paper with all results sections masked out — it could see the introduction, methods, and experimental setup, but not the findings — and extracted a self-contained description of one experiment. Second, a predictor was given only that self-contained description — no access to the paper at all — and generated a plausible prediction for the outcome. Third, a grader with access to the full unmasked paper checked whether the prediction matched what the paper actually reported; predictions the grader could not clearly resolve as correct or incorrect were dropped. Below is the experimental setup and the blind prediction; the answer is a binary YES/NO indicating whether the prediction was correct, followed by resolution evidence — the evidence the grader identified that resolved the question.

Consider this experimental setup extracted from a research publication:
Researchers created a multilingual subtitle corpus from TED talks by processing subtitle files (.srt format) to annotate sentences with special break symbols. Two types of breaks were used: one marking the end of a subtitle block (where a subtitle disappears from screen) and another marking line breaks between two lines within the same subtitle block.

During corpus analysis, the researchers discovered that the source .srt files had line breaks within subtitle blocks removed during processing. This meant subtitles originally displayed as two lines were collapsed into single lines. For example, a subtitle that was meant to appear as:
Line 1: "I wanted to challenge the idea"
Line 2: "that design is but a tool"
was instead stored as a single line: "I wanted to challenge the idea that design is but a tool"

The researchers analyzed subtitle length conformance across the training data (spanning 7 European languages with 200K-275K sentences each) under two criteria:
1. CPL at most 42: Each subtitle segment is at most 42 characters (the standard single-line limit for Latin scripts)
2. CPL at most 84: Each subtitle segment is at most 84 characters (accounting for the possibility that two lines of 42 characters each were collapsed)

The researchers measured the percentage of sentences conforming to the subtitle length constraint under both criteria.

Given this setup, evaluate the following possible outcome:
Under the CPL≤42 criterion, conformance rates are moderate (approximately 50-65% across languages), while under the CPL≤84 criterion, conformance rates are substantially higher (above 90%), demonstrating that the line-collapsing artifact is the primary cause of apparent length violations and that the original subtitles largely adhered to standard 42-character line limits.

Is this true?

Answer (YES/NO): NO